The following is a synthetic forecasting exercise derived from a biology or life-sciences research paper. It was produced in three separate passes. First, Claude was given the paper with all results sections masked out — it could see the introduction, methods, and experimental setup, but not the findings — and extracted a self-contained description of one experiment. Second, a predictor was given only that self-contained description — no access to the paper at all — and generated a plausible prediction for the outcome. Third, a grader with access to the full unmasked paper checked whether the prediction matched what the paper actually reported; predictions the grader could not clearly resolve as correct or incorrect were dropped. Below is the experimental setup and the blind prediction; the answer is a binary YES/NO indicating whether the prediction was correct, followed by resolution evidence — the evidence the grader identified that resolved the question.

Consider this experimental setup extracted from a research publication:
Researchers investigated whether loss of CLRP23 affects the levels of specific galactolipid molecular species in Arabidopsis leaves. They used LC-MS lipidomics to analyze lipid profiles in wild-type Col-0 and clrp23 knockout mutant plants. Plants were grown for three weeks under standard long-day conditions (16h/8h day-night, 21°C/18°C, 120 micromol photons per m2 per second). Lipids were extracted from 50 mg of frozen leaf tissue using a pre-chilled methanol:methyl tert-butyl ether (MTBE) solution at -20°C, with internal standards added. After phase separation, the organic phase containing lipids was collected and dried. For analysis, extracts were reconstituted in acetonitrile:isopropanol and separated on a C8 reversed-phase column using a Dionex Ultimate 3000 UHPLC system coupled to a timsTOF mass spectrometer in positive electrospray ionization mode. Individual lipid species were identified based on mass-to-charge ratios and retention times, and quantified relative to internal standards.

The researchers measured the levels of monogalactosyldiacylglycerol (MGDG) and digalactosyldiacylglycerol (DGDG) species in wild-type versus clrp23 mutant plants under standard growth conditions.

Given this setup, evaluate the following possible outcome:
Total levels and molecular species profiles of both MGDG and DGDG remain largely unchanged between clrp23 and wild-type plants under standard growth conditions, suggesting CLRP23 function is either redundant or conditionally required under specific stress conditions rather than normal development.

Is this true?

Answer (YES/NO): YES